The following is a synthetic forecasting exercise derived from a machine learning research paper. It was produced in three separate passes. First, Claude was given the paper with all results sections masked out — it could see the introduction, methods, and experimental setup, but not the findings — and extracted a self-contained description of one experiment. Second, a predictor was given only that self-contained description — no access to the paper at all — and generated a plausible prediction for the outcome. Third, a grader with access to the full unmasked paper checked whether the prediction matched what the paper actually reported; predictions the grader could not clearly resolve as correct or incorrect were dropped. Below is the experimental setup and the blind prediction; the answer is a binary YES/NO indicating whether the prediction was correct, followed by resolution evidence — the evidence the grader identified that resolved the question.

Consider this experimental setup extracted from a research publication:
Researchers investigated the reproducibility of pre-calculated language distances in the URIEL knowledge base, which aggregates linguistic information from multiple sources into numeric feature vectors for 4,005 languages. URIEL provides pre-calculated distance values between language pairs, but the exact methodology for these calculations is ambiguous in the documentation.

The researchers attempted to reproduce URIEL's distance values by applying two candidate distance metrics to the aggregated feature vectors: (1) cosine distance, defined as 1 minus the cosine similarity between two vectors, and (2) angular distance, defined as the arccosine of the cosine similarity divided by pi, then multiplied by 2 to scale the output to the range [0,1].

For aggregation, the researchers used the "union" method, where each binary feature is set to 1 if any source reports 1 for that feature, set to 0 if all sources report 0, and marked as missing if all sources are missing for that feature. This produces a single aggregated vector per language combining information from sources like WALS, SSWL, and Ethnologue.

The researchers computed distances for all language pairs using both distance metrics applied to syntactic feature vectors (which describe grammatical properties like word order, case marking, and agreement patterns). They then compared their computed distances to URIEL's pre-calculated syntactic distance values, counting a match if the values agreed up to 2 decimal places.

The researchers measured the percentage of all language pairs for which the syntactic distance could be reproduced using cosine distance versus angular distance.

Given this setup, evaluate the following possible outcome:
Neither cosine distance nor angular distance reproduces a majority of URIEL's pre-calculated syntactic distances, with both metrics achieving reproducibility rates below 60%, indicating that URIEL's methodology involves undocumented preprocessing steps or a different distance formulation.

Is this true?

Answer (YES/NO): NO